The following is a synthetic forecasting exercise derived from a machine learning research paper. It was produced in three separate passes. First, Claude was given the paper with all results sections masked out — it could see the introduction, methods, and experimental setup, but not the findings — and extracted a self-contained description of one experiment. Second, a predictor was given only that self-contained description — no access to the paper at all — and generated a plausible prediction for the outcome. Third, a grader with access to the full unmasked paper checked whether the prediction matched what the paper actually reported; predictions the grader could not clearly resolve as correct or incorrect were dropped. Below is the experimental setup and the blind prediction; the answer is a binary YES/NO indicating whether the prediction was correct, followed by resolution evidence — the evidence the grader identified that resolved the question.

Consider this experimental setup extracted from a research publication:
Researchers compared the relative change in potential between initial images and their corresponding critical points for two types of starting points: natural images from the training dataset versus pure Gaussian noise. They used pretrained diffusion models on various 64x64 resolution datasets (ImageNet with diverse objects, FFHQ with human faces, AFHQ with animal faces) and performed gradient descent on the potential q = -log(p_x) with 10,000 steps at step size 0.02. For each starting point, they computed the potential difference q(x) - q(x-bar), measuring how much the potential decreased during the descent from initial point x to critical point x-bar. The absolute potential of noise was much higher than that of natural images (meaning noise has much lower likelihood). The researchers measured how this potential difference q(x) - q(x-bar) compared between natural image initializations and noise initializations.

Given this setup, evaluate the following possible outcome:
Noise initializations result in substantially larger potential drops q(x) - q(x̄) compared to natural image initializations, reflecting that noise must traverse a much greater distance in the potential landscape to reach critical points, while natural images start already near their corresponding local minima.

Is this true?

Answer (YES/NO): NO